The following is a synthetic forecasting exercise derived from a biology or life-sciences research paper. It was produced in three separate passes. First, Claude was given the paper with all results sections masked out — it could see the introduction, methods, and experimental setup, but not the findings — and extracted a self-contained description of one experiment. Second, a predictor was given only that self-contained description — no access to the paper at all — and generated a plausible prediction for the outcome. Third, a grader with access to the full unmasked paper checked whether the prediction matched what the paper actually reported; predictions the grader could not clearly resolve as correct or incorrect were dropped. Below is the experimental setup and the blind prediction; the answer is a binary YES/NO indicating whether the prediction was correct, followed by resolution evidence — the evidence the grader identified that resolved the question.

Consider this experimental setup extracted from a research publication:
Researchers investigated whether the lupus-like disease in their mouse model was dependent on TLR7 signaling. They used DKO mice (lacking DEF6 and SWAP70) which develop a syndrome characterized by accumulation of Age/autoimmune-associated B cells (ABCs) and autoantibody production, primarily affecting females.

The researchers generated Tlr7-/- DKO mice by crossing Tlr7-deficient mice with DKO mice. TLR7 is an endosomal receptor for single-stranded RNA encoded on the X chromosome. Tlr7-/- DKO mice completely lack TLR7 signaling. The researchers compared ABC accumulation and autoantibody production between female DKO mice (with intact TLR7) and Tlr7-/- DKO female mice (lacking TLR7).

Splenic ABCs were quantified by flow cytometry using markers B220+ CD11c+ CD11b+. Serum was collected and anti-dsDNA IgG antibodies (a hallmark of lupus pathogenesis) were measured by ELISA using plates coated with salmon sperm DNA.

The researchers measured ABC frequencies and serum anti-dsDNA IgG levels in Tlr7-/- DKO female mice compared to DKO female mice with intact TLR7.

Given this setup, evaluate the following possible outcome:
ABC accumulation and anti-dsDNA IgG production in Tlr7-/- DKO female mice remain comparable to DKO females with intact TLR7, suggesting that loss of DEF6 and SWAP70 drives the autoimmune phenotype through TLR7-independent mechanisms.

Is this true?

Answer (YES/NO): NO